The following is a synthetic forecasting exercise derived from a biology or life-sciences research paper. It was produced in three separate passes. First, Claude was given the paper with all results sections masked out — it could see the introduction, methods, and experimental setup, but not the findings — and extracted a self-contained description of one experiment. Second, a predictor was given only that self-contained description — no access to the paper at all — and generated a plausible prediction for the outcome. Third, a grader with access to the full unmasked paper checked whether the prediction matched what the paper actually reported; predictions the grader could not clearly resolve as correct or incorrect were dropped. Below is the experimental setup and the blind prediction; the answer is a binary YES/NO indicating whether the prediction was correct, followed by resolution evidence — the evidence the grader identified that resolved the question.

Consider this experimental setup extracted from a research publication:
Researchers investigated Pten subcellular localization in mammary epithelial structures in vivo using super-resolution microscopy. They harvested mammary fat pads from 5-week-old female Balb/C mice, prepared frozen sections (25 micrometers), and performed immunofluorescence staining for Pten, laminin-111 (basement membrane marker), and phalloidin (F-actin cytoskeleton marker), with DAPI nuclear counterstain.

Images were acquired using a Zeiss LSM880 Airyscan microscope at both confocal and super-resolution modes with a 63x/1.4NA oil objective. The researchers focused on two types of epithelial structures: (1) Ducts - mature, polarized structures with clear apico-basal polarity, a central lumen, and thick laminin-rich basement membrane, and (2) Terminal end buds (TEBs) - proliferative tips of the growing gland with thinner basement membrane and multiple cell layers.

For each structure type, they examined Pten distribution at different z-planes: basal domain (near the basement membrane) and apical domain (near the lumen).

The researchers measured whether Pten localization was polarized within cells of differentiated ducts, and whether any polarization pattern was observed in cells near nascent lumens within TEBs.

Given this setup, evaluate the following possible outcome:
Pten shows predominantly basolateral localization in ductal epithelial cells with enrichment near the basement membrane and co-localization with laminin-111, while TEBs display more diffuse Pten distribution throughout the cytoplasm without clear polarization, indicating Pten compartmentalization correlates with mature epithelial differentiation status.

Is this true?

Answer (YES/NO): NO